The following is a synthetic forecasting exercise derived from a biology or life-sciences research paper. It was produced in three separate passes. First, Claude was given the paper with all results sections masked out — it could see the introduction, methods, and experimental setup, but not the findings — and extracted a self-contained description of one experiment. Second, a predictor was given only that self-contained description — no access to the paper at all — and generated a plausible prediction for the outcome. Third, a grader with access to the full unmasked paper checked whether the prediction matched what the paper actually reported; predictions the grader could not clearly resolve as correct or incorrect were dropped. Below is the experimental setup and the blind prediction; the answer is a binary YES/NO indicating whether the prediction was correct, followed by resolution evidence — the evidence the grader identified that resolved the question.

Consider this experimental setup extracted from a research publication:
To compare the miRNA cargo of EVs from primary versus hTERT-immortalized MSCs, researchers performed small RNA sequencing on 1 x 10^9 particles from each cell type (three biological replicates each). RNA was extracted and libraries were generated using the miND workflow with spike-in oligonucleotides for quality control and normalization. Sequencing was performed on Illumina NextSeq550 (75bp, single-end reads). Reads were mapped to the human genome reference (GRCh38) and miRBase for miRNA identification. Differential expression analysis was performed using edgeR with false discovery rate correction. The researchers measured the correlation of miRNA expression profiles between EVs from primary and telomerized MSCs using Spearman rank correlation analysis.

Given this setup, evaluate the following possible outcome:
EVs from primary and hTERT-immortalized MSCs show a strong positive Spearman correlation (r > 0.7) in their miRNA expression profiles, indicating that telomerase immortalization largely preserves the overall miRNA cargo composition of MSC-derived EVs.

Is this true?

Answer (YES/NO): YES